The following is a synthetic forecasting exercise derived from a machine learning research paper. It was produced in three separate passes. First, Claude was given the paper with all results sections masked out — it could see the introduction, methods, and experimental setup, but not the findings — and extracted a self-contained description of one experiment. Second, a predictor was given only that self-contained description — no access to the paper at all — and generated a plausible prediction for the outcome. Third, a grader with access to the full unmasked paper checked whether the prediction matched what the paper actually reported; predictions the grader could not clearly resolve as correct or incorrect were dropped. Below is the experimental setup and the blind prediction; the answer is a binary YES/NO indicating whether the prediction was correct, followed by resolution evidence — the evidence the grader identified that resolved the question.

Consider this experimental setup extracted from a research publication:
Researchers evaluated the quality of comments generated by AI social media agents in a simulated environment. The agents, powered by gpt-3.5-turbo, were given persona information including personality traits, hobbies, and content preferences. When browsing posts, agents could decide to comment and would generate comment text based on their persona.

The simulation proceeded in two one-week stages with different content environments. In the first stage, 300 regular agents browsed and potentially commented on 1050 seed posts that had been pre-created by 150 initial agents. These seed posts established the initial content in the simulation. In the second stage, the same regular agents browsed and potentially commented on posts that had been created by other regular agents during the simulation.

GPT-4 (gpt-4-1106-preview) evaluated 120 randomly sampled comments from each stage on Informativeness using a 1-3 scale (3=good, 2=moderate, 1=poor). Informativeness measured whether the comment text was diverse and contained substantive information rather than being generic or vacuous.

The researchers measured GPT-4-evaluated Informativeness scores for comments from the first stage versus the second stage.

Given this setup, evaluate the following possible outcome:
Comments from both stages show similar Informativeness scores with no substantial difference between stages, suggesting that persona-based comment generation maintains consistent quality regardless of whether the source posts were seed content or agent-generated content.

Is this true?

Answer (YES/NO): YES